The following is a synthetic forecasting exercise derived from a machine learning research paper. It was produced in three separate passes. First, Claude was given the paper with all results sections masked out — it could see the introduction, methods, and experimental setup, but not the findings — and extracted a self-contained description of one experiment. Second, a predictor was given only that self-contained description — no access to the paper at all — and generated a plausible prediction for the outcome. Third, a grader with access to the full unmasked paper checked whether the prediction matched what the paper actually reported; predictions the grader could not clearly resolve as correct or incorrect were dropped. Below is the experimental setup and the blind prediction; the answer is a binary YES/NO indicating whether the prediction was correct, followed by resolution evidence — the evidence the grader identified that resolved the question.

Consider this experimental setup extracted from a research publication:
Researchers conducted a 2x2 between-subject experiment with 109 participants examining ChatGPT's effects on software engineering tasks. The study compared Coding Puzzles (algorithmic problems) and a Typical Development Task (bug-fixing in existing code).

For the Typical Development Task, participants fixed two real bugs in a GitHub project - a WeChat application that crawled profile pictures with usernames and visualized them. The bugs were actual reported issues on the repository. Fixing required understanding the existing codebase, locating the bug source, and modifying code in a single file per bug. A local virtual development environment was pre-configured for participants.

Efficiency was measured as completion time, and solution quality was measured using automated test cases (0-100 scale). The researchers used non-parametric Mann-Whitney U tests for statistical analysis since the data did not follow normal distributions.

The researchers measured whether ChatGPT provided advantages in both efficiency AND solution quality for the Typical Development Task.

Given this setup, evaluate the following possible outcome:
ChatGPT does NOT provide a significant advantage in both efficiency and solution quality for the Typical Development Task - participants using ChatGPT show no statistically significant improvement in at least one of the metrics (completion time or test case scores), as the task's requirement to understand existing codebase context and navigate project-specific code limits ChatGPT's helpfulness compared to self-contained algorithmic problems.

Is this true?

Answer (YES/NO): YES